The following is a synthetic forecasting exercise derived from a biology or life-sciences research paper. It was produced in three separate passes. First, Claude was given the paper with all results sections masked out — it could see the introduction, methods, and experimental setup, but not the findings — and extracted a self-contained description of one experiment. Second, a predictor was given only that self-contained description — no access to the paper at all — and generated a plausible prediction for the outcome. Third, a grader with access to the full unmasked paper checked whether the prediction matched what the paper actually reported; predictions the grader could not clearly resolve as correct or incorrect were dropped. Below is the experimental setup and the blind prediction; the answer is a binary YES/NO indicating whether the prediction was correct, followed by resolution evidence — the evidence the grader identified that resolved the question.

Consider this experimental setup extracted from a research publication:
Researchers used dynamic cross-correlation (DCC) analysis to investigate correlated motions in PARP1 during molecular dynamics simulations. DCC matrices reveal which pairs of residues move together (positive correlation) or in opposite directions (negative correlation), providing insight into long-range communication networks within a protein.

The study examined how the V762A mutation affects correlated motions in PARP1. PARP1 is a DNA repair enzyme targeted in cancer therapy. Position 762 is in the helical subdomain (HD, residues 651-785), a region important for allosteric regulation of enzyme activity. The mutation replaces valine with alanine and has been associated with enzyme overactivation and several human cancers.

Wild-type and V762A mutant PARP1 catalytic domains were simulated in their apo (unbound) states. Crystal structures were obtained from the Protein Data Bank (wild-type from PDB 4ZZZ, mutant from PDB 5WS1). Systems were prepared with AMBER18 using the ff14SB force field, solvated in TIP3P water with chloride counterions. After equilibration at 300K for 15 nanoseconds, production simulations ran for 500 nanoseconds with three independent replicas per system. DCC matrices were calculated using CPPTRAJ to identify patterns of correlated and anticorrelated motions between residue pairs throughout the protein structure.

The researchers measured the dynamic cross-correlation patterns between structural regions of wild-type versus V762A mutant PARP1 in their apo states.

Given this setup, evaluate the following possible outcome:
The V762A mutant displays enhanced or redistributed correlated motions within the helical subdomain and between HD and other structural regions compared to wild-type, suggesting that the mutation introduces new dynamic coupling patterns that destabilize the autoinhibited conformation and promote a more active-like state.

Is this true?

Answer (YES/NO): NO